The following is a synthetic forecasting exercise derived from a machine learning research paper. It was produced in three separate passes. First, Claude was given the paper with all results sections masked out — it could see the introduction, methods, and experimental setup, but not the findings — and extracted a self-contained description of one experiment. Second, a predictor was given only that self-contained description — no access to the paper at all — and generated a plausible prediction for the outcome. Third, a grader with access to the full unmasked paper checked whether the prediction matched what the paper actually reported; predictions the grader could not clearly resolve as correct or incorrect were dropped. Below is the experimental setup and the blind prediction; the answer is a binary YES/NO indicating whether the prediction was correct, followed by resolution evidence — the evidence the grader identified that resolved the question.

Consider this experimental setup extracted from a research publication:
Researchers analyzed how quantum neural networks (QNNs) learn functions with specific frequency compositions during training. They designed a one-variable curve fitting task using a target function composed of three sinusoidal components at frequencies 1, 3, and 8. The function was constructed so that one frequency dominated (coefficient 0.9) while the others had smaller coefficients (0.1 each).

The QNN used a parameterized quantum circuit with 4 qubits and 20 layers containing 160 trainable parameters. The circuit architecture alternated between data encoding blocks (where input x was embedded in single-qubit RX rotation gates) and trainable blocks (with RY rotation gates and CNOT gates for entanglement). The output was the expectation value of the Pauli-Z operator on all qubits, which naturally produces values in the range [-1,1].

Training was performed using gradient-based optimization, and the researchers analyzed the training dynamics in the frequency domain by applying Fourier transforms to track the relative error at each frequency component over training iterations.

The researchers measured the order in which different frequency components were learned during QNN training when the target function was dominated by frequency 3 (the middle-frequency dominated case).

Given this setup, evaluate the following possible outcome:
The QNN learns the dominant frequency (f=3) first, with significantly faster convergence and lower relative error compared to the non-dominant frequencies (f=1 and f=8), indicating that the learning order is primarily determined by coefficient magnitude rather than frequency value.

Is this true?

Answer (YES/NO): YES